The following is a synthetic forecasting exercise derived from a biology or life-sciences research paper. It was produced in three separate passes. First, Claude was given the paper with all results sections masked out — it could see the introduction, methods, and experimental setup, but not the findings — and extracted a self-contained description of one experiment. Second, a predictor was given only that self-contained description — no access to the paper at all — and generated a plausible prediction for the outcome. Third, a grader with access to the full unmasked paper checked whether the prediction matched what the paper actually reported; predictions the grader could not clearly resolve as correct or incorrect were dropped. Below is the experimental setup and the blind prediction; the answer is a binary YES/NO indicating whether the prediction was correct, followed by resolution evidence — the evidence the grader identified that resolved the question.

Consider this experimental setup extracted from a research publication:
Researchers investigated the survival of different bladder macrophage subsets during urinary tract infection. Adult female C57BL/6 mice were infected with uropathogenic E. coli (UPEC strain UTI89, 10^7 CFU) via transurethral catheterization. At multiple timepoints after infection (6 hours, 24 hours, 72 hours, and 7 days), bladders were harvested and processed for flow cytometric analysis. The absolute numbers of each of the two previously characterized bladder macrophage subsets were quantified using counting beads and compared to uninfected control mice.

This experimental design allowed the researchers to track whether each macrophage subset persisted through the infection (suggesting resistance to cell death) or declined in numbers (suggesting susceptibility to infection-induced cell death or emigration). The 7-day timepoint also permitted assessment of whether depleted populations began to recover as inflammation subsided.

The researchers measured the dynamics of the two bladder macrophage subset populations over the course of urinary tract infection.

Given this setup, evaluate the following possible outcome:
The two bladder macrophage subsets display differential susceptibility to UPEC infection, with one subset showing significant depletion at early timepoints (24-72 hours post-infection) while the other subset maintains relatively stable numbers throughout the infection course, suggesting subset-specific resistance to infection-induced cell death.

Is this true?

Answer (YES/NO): NO